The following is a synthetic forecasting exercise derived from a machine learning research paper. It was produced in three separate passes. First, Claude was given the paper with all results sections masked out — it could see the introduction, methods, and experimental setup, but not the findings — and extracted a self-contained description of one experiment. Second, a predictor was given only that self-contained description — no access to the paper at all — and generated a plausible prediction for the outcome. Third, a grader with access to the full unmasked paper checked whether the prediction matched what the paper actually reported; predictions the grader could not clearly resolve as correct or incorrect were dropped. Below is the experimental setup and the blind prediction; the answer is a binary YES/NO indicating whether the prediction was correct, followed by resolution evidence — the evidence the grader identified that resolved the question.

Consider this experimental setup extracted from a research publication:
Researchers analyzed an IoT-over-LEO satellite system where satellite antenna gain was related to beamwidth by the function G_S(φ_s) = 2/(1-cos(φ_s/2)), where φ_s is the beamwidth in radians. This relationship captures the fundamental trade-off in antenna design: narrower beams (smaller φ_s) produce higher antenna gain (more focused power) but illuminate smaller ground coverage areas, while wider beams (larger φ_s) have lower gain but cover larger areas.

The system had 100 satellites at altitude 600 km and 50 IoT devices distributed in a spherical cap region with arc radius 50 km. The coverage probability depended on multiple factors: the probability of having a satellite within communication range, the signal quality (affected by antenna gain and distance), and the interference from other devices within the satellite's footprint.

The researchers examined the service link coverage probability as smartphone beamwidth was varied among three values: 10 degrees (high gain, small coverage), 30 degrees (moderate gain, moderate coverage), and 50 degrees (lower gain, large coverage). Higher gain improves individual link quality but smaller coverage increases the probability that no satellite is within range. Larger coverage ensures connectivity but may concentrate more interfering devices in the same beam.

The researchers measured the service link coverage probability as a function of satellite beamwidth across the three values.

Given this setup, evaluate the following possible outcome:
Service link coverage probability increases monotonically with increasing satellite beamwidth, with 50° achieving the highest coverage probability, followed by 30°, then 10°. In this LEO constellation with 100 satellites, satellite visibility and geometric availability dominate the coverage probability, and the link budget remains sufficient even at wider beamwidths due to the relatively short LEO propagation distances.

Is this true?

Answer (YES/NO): NO